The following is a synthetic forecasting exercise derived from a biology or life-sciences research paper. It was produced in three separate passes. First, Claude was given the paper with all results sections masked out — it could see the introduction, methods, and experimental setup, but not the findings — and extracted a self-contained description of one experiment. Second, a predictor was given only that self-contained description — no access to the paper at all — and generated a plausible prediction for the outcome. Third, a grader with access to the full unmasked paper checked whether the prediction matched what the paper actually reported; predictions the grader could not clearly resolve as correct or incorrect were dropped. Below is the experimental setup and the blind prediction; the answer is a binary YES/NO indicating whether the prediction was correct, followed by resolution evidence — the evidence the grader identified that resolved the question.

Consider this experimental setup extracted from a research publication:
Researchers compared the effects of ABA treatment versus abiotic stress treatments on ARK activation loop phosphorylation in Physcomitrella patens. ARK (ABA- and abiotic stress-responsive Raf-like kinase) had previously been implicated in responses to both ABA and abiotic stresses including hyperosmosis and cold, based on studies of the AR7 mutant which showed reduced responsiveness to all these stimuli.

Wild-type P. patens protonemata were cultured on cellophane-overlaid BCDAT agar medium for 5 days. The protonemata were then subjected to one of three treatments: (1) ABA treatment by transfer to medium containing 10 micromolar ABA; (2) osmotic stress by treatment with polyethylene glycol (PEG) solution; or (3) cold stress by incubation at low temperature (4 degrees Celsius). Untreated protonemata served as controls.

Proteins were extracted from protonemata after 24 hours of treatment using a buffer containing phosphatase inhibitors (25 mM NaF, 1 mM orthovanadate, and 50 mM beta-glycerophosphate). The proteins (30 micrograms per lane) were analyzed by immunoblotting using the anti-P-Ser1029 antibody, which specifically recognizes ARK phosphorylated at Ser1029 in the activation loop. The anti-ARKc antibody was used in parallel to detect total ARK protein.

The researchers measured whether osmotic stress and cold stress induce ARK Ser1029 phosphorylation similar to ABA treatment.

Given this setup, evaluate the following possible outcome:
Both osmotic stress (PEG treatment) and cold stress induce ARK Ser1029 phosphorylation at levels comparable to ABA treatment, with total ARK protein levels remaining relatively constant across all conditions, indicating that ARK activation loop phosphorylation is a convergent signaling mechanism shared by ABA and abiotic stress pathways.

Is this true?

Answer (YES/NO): NO